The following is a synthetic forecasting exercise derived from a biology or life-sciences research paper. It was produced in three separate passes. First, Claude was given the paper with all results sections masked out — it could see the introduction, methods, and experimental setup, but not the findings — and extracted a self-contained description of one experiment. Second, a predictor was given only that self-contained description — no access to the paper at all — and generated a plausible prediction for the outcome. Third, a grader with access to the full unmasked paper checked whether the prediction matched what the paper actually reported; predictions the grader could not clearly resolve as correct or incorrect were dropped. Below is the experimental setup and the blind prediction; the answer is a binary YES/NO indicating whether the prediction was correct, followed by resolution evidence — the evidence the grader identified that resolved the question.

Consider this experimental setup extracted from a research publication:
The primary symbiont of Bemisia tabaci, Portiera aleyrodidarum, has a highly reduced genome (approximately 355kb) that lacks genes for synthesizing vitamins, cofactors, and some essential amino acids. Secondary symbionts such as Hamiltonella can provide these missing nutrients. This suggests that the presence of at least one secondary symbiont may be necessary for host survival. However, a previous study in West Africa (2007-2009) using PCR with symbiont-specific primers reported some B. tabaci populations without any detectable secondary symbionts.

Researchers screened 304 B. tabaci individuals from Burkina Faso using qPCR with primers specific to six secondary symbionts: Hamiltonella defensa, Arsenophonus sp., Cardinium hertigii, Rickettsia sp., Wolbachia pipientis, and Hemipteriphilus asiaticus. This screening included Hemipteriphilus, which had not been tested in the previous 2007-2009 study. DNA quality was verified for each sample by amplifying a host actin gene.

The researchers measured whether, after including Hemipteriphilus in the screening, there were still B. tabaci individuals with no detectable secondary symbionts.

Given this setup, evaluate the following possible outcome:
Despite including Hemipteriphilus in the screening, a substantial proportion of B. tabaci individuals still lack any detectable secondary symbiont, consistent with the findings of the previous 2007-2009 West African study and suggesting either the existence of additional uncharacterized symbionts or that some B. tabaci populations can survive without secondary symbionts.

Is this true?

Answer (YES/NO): NO